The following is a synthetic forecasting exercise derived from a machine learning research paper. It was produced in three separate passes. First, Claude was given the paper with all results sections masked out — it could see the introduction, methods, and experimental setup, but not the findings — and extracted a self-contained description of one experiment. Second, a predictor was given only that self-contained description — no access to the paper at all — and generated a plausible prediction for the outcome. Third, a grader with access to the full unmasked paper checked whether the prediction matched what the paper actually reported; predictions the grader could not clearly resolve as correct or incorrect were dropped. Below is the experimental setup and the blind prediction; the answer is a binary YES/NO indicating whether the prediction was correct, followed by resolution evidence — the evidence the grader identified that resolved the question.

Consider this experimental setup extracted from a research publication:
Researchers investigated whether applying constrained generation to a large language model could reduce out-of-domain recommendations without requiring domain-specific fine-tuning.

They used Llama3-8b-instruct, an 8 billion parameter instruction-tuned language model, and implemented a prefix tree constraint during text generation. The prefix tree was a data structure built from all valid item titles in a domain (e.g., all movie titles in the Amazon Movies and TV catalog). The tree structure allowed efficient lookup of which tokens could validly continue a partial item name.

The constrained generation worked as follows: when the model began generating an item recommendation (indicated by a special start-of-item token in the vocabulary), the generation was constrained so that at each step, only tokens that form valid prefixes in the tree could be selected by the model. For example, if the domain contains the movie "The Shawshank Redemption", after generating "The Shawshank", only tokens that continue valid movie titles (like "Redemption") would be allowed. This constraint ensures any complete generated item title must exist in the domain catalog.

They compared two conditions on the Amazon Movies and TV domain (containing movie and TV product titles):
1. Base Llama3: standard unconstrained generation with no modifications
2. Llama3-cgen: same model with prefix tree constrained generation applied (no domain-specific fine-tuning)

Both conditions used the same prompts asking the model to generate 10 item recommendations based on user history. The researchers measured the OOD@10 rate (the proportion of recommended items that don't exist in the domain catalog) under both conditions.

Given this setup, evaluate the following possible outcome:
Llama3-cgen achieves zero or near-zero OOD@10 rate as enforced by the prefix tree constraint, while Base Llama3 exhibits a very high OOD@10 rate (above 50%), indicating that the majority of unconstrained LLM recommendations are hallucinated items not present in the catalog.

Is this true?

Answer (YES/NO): NO